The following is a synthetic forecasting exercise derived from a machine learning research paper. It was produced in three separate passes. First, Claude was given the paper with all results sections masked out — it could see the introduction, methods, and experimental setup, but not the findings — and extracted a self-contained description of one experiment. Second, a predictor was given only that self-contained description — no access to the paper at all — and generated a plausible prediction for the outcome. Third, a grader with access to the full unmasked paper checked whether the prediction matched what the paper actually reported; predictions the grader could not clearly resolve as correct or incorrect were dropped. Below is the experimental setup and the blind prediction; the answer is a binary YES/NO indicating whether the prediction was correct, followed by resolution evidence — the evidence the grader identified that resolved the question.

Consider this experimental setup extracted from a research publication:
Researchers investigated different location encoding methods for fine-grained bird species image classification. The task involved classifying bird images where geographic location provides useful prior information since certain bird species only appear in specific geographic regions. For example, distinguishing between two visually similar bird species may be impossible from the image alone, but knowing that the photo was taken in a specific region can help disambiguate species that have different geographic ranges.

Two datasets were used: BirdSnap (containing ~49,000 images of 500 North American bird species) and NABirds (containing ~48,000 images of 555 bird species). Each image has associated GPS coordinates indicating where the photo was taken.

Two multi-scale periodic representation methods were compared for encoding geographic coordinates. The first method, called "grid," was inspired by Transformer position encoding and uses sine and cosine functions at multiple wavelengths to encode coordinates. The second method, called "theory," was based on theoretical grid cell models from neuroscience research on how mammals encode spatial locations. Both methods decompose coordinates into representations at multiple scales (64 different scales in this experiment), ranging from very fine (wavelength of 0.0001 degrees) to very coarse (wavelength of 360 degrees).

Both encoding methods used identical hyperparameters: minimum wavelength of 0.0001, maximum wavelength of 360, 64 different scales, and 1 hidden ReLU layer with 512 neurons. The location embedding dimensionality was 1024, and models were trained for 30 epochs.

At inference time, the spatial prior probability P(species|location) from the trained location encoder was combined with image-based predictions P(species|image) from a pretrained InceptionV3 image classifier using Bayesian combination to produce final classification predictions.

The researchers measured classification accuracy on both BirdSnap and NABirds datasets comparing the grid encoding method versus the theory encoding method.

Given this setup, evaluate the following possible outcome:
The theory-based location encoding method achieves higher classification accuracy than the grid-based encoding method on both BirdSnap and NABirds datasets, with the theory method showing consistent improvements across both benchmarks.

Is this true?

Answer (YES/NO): NO